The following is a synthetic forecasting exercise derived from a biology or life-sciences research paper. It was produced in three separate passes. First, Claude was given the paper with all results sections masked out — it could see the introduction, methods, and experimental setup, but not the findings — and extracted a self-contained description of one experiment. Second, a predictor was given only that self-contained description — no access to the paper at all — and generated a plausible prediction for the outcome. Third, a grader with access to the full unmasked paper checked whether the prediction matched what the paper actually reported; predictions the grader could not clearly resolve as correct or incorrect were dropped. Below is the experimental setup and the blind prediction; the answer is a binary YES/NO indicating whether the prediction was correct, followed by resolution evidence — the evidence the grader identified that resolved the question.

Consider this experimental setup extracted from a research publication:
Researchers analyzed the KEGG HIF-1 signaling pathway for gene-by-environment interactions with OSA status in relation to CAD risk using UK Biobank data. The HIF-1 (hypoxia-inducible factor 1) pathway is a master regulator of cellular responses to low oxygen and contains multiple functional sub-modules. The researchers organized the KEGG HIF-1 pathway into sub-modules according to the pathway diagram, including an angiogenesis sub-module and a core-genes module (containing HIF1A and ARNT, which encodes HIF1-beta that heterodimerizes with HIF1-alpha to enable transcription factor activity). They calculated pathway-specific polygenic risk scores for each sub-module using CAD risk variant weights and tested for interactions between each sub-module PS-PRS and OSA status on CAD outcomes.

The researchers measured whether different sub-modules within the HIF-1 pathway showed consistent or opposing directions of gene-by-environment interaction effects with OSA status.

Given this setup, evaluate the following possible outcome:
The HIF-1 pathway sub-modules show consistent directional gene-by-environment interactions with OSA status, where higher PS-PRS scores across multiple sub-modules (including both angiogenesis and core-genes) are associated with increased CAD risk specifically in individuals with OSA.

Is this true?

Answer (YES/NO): NO